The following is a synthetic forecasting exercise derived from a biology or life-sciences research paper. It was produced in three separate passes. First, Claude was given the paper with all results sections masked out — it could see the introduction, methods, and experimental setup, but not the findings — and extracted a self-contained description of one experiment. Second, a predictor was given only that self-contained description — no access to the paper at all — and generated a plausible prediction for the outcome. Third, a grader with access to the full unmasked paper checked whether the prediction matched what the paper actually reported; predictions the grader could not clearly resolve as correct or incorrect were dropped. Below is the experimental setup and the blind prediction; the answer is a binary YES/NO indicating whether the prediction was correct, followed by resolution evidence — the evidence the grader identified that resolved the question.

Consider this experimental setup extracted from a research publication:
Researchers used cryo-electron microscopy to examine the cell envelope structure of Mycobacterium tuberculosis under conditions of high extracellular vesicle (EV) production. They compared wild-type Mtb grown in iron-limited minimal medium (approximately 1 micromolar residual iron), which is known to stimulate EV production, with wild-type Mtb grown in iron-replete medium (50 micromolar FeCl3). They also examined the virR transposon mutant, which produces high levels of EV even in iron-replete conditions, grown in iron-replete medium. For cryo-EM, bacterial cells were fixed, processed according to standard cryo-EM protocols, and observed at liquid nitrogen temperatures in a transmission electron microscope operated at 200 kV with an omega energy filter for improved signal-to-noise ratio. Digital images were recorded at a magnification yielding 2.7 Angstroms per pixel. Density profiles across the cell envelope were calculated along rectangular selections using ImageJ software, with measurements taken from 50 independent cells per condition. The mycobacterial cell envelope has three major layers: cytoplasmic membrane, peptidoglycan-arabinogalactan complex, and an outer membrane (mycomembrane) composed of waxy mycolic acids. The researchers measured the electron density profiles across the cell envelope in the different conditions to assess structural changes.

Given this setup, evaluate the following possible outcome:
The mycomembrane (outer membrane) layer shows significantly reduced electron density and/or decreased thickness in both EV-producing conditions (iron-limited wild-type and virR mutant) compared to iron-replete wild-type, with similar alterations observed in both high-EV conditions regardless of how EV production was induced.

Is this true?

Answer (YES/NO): NO